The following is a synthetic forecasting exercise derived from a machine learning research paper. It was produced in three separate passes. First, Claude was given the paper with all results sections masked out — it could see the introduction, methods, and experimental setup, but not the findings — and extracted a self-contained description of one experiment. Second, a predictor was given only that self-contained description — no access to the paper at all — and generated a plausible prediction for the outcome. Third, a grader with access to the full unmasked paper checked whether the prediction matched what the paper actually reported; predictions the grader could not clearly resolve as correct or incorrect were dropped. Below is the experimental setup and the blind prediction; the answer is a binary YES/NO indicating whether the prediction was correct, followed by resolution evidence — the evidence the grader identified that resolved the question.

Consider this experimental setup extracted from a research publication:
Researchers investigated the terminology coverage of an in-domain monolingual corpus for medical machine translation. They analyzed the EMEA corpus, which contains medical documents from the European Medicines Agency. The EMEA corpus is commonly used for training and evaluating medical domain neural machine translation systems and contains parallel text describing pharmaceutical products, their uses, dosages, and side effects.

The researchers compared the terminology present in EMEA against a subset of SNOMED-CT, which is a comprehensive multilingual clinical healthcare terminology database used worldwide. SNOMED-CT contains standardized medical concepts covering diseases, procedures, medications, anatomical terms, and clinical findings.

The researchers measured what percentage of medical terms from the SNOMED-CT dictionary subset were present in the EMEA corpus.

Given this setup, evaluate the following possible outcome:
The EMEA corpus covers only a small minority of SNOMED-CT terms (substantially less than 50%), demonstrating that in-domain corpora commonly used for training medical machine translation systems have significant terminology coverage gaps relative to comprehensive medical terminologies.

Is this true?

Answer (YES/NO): YES